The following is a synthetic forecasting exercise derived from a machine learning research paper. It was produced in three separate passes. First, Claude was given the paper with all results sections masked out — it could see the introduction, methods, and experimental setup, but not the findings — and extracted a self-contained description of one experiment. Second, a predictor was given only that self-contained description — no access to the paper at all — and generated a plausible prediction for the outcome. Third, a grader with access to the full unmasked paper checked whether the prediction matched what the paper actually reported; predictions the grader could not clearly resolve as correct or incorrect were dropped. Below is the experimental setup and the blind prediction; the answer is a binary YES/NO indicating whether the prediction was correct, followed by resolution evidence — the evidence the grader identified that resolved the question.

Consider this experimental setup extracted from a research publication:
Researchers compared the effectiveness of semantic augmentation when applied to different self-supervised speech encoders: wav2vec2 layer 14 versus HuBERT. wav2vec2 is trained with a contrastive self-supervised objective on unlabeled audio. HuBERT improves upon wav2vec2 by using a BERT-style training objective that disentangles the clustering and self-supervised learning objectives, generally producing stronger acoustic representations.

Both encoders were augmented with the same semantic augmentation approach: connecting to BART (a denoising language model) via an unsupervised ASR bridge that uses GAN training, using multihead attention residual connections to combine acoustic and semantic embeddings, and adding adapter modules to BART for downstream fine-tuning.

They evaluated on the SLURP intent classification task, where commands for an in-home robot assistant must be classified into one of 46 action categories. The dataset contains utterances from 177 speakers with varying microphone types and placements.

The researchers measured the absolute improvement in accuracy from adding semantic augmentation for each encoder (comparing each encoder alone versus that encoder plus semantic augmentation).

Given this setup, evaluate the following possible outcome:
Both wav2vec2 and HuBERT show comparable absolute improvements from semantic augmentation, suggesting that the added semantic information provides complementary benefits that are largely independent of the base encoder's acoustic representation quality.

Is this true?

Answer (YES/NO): NO